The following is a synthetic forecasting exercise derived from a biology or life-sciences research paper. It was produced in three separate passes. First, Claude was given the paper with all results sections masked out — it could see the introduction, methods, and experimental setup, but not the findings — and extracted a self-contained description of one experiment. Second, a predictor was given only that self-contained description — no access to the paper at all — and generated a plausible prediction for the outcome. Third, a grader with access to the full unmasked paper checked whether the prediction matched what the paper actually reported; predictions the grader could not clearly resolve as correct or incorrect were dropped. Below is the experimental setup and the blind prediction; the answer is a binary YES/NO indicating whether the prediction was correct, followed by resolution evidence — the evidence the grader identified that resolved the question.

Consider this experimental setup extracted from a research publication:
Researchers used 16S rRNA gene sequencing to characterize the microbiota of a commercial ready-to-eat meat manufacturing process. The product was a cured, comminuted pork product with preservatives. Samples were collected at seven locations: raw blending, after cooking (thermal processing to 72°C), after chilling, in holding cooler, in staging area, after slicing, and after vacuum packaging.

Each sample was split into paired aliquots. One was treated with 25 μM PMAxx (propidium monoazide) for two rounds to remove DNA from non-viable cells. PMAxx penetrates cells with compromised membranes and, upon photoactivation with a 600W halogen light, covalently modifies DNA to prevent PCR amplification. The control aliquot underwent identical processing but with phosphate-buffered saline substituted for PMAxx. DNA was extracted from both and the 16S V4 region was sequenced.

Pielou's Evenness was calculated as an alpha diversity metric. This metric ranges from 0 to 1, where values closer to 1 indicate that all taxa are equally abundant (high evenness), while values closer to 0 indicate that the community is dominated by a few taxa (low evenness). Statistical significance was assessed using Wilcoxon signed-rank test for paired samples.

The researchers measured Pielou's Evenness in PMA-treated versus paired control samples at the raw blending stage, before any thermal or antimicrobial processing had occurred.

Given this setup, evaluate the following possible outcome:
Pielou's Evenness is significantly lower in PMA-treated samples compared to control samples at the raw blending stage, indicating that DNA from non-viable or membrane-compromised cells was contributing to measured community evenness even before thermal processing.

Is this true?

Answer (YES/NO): YES